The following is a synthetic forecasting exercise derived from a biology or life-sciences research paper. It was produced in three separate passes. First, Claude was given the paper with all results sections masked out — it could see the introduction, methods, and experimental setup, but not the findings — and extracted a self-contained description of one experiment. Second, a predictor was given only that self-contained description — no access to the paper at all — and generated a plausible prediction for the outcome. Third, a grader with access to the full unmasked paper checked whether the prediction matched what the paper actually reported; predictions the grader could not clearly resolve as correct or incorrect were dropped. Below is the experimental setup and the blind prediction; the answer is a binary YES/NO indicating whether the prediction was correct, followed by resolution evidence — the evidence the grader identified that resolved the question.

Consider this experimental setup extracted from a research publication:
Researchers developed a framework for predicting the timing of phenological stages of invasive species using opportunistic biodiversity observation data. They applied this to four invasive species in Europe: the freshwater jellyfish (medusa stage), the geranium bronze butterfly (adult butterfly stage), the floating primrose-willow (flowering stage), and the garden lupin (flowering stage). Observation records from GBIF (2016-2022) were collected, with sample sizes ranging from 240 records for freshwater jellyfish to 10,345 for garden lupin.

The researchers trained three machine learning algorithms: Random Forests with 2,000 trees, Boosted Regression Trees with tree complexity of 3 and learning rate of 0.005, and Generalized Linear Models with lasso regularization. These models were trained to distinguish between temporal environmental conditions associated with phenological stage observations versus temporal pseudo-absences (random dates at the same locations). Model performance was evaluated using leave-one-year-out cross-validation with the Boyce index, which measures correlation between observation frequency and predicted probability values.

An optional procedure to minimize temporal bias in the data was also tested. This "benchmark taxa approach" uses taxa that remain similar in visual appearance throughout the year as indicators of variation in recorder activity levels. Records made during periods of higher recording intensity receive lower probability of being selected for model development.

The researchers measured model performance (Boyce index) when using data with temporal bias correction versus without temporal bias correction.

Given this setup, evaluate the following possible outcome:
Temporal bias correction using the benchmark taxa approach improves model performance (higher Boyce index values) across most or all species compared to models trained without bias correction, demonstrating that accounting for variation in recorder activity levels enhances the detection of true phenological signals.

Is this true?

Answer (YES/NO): NO